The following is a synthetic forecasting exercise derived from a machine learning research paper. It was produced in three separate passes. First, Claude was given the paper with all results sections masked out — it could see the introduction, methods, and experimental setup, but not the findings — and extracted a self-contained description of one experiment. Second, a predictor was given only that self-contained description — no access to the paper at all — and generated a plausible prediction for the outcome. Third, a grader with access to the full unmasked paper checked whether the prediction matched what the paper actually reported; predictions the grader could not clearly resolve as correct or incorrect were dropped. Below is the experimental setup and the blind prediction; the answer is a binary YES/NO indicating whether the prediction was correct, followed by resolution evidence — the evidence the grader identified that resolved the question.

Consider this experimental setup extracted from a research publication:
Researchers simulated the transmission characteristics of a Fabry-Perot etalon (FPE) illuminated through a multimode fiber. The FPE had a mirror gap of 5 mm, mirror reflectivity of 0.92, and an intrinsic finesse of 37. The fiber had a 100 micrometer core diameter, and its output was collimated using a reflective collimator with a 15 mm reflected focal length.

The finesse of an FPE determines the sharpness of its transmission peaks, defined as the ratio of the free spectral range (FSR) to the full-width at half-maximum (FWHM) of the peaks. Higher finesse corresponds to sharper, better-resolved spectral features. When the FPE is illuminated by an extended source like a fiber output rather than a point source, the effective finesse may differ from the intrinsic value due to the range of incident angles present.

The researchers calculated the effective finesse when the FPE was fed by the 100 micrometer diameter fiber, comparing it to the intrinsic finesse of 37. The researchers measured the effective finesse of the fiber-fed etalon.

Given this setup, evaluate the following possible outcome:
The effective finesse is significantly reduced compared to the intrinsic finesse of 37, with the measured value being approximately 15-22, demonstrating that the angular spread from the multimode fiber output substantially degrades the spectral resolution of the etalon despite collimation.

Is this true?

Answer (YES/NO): NO